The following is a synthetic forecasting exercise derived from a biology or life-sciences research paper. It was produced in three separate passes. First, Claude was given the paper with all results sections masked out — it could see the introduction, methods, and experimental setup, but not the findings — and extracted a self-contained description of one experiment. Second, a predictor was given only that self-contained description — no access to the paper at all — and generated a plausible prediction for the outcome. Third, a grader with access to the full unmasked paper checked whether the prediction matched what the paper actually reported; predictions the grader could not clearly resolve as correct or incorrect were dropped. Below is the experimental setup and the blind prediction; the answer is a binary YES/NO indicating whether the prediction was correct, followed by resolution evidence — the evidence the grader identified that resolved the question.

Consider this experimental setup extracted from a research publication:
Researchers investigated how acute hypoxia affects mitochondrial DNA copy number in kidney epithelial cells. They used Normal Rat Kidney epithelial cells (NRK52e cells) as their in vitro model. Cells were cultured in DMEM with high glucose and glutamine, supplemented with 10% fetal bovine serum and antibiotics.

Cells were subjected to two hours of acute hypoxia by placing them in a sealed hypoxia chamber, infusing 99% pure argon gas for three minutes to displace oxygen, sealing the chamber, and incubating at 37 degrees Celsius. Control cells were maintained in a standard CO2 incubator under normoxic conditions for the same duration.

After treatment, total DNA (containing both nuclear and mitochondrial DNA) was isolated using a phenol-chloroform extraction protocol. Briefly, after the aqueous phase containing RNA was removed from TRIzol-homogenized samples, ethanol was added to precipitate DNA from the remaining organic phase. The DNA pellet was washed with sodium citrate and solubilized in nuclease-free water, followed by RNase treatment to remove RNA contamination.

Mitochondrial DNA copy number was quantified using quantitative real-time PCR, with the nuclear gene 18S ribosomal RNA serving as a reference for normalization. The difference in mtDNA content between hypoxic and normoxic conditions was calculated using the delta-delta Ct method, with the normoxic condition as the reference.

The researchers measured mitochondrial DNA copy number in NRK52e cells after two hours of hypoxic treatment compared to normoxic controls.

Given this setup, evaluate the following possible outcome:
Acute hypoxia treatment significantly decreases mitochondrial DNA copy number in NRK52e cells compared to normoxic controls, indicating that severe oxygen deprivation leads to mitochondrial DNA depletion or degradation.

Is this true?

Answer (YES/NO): NO